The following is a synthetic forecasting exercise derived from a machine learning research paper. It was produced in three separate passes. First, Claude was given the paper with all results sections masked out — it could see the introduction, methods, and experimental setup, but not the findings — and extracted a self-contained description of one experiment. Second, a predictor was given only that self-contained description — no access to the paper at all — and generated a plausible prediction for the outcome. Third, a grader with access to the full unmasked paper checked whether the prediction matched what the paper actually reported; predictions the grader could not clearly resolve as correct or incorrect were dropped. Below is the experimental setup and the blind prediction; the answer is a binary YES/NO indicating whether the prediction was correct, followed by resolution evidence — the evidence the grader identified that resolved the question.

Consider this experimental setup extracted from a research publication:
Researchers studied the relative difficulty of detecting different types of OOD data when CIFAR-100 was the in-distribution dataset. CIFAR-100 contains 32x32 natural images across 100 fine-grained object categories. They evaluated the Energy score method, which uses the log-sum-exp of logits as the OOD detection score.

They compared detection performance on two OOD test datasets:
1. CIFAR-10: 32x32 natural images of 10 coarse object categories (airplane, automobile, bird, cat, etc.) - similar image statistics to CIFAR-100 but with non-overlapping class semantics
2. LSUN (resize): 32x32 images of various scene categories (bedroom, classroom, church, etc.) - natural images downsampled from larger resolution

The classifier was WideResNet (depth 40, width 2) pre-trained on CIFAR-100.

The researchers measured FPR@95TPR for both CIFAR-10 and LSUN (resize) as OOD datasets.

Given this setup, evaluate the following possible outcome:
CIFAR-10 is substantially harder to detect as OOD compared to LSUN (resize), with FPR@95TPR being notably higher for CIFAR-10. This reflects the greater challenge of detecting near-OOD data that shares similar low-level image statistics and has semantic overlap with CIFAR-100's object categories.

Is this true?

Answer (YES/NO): YES